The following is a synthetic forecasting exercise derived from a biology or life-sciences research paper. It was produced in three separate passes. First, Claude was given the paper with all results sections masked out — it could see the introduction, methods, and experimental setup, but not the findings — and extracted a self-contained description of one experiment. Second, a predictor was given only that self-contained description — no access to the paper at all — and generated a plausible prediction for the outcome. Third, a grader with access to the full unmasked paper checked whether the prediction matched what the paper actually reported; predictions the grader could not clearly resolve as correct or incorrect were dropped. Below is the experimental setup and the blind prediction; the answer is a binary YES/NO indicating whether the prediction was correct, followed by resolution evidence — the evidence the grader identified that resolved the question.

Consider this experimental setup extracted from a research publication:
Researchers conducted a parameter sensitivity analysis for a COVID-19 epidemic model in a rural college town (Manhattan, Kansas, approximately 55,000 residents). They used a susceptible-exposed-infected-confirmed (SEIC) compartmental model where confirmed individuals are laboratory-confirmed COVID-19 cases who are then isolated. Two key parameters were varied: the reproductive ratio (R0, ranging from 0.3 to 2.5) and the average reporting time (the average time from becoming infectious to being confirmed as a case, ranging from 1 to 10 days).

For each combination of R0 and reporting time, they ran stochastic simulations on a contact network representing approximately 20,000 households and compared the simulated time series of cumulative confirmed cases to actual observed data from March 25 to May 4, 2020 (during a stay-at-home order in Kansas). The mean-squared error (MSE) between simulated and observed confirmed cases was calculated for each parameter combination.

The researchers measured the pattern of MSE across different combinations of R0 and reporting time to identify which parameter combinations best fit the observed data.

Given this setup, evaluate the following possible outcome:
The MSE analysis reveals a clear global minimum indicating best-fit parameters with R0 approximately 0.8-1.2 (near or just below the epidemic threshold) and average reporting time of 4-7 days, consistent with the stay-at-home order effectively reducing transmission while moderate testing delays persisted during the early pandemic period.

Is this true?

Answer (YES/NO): NO